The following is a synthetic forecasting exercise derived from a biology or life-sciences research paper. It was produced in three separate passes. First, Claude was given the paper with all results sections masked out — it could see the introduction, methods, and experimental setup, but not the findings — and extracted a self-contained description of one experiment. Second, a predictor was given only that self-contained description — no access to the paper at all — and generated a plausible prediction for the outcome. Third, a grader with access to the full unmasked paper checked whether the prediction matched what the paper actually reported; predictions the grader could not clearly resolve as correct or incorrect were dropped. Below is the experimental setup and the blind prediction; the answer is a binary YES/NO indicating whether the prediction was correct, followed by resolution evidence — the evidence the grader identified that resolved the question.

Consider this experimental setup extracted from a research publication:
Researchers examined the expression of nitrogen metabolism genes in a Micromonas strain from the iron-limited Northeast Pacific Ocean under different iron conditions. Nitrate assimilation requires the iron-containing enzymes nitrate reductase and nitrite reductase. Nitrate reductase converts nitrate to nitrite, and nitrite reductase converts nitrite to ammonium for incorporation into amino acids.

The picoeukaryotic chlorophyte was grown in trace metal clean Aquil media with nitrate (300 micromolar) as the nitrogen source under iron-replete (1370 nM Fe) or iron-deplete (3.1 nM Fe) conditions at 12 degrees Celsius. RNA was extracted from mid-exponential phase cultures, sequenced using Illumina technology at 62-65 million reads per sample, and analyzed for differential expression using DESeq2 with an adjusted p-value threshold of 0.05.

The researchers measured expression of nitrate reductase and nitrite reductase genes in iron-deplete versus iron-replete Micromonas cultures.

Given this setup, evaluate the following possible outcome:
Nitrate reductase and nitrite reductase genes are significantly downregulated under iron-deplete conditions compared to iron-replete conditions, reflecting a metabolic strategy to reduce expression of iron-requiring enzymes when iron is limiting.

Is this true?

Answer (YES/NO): NO